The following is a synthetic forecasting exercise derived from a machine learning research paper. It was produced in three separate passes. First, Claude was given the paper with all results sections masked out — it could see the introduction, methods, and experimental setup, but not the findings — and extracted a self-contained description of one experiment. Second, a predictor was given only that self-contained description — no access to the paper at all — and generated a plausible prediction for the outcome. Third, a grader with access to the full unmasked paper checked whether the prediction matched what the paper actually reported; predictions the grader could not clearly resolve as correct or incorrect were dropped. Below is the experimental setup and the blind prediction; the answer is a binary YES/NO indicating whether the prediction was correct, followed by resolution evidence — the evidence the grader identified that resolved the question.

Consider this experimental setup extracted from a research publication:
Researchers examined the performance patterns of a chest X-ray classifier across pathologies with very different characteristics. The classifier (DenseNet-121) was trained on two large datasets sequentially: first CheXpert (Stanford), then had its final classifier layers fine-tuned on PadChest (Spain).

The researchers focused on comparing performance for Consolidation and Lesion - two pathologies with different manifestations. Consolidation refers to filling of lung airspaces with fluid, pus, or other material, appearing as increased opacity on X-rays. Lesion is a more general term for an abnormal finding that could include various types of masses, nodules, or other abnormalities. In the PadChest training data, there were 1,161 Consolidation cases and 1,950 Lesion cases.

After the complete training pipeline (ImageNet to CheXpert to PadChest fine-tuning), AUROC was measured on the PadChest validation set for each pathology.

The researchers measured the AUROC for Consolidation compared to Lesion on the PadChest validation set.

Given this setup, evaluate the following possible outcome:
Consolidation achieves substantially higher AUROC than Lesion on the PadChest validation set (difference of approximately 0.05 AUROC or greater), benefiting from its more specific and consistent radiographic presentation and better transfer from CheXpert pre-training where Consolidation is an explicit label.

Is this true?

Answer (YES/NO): YES